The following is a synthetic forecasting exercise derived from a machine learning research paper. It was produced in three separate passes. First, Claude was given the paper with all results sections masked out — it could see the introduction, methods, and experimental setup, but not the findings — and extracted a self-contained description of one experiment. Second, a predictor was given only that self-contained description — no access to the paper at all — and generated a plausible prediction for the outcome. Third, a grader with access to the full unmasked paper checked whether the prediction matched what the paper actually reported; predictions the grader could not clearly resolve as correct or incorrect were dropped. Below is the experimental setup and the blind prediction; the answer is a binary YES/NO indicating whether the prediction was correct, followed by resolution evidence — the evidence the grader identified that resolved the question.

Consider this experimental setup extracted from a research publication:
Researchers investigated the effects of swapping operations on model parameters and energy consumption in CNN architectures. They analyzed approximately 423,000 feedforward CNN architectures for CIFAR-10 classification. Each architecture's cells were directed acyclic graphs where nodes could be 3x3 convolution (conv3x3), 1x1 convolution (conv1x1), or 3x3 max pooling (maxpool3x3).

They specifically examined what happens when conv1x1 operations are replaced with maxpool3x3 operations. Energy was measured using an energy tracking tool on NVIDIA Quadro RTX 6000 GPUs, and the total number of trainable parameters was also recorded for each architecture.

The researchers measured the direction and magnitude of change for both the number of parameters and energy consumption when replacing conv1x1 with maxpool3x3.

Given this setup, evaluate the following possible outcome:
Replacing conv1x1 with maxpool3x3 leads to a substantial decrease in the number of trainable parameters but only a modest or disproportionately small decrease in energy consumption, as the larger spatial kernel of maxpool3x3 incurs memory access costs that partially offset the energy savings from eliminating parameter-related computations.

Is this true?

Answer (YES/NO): NO